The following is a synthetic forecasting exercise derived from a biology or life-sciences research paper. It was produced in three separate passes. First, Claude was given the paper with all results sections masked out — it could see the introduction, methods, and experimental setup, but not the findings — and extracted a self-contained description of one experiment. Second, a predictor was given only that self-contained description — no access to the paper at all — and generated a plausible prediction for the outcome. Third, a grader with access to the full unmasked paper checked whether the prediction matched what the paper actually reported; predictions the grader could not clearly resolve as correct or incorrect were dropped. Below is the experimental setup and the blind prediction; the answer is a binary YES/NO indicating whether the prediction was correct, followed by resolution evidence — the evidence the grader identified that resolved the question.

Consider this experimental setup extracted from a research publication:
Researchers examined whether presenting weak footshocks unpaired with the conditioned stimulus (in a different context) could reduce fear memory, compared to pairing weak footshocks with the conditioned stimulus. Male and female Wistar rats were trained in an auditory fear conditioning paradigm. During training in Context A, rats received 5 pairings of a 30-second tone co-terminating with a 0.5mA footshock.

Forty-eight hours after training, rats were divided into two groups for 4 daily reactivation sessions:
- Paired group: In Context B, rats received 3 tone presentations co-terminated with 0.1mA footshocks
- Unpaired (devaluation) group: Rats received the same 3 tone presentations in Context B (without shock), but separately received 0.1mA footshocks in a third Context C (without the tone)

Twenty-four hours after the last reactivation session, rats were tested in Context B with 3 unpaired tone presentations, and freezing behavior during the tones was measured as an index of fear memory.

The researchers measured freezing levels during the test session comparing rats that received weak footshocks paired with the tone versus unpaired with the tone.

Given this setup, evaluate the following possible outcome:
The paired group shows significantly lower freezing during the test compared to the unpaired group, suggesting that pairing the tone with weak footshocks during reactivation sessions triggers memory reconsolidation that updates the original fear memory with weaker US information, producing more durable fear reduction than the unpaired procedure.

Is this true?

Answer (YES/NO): YES